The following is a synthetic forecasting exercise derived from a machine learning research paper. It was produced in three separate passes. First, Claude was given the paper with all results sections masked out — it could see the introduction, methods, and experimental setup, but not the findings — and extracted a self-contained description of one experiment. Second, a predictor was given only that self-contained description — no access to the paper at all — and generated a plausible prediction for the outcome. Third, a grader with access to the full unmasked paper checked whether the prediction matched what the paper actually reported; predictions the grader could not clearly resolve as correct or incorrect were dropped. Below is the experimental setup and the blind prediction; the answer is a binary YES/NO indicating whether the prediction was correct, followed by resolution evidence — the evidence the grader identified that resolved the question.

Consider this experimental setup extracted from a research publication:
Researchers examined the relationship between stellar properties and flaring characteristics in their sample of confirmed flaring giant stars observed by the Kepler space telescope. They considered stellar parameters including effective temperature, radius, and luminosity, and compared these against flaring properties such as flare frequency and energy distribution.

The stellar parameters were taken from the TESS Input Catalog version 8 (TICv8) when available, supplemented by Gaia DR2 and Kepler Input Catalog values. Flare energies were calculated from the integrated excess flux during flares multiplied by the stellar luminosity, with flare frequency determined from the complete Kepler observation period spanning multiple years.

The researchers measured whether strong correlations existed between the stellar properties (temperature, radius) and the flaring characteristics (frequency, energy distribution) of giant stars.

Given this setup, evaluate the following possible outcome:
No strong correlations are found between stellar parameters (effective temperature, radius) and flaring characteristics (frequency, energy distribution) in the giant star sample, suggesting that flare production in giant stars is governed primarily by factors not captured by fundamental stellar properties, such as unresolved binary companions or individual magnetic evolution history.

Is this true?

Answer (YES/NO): YES